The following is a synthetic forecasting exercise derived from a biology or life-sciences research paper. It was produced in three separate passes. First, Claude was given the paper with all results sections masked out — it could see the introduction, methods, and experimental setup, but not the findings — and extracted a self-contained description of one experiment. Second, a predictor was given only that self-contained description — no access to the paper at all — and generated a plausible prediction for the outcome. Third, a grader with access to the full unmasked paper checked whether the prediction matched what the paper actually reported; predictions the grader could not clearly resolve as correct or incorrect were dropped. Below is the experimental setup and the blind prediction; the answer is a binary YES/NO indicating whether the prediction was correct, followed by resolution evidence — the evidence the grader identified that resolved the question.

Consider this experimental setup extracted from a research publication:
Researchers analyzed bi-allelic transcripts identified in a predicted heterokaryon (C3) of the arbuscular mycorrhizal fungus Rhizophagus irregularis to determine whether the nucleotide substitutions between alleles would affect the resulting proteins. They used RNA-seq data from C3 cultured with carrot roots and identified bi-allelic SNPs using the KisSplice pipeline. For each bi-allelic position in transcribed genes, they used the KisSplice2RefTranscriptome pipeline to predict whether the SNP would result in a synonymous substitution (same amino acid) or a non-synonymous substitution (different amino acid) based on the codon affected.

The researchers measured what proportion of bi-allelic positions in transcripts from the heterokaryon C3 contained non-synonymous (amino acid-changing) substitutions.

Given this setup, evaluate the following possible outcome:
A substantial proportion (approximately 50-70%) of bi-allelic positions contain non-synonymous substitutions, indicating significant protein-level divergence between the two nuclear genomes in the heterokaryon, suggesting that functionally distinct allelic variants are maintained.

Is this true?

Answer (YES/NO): YES